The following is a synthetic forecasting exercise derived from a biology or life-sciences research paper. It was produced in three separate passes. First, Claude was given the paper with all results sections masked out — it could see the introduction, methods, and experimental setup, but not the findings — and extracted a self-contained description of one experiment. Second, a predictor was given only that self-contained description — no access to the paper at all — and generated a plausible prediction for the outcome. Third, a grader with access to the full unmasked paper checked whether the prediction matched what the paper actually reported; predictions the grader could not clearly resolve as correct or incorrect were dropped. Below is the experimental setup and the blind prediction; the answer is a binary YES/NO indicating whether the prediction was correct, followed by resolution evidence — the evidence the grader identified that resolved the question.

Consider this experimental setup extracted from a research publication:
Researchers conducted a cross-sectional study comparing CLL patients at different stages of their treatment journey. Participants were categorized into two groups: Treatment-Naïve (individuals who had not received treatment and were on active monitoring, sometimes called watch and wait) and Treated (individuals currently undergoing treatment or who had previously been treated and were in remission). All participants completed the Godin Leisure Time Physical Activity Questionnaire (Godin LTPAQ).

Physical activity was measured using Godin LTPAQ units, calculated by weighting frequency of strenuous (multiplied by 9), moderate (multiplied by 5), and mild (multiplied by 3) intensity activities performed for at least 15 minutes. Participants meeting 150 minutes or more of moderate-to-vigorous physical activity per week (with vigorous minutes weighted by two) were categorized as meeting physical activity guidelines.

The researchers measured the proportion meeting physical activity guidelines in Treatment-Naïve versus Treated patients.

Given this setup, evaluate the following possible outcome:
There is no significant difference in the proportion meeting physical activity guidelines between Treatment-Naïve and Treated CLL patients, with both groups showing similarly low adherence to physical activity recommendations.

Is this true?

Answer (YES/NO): NO